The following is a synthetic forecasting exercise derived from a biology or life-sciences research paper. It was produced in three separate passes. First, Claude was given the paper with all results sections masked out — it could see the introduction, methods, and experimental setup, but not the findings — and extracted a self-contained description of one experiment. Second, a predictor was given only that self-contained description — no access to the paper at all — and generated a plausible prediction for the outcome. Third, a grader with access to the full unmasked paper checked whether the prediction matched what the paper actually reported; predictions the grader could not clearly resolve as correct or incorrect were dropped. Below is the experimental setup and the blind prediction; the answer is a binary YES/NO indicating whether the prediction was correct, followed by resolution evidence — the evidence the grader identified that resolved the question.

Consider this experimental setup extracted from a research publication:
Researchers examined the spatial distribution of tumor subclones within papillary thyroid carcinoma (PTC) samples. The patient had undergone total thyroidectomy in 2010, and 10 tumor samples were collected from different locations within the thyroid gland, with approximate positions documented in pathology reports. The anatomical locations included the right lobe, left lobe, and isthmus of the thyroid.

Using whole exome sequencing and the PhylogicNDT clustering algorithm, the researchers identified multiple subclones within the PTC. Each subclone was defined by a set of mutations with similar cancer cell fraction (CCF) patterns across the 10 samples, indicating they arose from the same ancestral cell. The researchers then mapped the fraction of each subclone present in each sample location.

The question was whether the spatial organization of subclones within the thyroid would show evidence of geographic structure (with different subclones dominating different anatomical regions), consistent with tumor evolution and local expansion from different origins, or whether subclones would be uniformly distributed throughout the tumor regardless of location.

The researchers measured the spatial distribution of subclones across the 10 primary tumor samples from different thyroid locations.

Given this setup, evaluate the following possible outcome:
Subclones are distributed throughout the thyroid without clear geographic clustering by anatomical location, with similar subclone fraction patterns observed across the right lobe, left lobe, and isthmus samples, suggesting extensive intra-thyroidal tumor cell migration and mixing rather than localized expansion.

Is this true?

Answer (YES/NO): NO